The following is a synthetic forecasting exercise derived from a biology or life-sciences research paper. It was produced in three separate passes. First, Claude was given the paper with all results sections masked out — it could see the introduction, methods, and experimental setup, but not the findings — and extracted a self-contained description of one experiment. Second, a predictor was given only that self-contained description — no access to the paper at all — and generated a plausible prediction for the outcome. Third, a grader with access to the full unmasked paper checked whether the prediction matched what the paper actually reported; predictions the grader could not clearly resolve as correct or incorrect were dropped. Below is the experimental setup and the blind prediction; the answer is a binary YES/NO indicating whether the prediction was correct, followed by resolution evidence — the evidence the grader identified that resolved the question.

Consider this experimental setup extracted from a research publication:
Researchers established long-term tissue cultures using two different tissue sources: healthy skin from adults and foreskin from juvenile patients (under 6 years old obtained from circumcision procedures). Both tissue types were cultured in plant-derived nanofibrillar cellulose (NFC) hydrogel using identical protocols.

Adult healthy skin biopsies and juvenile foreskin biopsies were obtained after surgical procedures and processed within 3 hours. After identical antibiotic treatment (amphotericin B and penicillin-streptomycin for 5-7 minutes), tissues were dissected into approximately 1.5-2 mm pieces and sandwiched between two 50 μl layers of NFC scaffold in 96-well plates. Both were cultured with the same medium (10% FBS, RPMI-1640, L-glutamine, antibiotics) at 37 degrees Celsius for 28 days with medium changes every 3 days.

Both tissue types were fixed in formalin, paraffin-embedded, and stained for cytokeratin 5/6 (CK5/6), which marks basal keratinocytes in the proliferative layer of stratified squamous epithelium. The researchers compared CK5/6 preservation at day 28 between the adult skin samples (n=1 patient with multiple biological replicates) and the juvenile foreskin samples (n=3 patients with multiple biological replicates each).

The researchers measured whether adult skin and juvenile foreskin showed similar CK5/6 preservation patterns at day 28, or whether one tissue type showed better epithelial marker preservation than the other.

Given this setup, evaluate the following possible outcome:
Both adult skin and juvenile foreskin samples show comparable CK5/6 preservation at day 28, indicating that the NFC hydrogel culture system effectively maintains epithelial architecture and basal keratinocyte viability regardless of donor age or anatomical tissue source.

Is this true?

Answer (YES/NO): YES